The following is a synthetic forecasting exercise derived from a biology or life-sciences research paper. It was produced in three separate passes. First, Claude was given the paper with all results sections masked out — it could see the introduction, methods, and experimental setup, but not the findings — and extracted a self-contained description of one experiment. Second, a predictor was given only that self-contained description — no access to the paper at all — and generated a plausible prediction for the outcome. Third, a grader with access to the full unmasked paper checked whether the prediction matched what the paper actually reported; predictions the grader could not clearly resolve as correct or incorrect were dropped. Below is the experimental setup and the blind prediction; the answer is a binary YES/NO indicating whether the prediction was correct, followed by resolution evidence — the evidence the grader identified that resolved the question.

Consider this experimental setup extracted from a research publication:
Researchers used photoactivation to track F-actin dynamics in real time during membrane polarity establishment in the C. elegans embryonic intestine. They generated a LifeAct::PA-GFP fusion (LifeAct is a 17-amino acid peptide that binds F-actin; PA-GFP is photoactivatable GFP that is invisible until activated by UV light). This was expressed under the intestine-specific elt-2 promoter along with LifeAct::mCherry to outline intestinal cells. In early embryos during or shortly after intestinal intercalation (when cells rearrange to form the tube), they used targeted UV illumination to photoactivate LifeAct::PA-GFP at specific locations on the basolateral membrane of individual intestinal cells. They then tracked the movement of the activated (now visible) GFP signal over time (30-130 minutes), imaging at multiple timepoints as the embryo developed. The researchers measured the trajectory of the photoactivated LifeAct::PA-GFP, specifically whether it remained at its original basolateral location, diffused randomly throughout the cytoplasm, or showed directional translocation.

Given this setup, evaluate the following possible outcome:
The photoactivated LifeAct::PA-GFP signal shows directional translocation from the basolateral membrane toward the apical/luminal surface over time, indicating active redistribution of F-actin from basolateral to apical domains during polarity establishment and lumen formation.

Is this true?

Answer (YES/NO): YES